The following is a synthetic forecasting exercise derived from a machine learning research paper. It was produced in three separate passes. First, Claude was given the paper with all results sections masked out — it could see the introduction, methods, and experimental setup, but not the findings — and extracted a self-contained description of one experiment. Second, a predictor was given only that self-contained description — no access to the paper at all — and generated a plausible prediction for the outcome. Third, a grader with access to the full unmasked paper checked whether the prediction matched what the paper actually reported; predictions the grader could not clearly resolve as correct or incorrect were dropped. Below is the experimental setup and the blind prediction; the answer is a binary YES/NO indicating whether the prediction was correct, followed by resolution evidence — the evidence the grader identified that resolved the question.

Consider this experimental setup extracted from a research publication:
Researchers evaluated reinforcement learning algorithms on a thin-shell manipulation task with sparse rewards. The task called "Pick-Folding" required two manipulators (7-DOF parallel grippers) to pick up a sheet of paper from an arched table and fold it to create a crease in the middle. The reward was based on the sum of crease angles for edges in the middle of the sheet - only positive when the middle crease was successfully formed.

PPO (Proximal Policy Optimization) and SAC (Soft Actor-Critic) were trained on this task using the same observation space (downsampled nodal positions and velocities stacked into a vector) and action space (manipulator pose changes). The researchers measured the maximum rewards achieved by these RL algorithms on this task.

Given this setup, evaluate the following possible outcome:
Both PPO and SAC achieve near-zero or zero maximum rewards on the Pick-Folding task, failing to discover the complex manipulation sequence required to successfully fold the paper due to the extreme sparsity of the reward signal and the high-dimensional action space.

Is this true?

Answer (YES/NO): NO